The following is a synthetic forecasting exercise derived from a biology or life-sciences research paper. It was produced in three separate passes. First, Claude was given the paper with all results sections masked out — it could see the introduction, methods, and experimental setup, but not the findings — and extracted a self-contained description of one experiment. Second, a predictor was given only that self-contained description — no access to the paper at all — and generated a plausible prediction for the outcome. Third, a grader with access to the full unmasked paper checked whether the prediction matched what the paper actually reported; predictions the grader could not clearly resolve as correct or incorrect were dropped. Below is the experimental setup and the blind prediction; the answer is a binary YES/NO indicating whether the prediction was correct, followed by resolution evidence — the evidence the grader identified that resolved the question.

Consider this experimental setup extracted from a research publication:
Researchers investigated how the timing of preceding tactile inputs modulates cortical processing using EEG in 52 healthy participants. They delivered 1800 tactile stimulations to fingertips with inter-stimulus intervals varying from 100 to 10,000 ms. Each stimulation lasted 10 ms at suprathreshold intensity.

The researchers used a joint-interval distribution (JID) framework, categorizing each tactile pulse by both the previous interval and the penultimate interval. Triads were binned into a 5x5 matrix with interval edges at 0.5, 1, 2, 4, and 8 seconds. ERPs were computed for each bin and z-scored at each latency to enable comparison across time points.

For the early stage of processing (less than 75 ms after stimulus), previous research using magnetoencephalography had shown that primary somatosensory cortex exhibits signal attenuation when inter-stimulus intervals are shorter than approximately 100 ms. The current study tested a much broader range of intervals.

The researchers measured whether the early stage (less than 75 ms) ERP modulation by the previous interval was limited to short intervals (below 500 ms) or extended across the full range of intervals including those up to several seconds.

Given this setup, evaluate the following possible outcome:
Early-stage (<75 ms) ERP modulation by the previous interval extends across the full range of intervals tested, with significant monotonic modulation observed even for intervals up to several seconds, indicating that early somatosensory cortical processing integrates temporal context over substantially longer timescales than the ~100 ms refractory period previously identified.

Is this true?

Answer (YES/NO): YES